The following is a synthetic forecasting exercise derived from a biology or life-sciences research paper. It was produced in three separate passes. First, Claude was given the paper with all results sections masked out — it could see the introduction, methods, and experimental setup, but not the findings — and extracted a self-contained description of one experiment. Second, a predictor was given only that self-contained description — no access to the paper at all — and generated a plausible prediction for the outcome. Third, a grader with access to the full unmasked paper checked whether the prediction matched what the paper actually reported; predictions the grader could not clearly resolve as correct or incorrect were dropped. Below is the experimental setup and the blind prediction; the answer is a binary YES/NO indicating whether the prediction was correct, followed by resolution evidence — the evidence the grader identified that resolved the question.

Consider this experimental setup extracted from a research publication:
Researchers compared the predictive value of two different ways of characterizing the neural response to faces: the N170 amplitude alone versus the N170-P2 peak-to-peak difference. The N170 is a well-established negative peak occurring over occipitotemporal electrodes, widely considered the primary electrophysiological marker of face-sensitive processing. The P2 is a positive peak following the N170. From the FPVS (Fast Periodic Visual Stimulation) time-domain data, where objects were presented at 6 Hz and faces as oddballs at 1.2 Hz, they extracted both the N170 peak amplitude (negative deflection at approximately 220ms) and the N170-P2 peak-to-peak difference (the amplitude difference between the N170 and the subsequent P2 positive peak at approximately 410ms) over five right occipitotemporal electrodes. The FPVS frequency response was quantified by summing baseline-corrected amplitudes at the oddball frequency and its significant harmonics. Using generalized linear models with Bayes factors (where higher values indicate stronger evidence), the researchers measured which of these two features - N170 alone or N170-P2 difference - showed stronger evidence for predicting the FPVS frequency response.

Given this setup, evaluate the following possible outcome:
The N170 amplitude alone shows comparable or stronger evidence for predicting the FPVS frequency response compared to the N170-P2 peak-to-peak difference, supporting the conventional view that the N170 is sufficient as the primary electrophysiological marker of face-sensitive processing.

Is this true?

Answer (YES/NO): NO